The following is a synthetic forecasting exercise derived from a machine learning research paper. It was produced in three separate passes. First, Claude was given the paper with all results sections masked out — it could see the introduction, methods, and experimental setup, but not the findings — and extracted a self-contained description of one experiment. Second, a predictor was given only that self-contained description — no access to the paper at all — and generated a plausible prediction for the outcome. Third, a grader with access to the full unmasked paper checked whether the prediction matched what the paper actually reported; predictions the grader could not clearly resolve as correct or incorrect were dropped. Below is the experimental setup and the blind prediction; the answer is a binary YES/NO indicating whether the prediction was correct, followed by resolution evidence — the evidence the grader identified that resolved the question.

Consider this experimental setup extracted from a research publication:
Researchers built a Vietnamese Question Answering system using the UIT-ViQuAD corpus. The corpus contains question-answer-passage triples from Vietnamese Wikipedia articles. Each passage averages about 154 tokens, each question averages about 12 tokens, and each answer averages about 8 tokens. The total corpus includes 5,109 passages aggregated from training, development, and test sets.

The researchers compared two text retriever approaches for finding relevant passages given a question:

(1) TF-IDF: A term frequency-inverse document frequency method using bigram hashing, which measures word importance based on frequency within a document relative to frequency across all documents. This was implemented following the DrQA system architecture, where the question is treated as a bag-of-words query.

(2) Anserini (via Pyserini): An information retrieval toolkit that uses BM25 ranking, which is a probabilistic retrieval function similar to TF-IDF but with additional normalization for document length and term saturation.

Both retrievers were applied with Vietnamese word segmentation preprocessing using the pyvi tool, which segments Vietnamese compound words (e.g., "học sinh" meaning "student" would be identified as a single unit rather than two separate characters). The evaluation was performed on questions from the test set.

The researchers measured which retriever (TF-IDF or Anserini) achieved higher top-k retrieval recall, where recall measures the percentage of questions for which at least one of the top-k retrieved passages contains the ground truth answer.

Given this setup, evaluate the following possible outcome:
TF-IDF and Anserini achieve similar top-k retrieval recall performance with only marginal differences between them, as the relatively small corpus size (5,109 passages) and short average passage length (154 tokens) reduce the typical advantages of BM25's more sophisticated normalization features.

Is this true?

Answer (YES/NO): NO